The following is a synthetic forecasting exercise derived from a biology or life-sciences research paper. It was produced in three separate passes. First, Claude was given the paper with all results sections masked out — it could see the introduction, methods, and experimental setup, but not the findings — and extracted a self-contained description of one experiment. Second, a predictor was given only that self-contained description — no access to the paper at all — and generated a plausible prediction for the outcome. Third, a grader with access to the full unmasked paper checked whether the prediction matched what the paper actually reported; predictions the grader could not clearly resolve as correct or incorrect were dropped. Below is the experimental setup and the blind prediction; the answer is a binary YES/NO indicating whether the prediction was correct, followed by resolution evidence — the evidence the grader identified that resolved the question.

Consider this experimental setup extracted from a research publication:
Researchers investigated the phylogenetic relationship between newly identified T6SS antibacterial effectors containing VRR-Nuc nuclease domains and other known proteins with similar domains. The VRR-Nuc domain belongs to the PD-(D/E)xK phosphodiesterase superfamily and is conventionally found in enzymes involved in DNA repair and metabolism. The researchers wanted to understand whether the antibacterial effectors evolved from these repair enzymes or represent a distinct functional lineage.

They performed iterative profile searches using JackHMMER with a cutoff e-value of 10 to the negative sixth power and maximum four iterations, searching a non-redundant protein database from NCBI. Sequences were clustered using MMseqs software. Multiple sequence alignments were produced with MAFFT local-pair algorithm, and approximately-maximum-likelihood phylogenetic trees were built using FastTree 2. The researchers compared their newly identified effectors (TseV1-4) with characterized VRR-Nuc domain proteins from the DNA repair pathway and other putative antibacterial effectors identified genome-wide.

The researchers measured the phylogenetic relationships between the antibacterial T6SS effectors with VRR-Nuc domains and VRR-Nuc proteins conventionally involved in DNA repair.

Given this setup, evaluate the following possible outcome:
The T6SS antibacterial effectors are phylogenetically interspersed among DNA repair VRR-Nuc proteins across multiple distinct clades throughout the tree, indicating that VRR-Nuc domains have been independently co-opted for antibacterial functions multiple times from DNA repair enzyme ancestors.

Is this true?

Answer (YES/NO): NO